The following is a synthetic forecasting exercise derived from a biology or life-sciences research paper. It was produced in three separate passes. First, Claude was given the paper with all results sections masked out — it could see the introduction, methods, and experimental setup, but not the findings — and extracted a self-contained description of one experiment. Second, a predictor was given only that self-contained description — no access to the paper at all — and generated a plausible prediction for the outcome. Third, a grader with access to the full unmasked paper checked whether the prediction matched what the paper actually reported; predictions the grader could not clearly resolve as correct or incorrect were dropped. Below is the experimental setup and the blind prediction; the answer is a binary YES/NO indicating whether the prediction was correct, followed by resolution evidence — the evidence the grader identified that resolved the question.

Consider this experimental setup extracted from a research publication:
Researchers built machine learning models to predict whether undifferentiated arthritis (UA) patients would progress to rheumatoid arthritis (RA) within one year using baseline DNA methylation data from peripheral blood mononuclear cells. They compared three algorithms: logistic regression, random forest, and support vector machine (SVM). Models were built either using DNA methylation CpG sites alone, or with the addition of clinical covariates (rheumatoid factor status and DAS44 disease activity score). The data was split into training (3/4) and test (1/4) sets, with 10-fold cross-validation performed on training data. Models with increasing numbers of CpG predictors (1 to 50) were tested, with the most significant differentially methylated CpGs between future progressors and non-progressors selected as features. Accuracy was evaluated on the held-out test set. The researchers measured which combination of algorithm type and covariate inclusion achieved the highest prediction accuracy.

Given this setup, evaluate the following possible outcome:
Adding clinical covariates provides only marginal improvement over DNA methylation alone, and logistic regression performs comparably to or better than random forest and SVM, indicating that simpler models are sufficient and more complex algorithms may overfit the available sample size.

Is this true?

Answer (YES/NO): NO